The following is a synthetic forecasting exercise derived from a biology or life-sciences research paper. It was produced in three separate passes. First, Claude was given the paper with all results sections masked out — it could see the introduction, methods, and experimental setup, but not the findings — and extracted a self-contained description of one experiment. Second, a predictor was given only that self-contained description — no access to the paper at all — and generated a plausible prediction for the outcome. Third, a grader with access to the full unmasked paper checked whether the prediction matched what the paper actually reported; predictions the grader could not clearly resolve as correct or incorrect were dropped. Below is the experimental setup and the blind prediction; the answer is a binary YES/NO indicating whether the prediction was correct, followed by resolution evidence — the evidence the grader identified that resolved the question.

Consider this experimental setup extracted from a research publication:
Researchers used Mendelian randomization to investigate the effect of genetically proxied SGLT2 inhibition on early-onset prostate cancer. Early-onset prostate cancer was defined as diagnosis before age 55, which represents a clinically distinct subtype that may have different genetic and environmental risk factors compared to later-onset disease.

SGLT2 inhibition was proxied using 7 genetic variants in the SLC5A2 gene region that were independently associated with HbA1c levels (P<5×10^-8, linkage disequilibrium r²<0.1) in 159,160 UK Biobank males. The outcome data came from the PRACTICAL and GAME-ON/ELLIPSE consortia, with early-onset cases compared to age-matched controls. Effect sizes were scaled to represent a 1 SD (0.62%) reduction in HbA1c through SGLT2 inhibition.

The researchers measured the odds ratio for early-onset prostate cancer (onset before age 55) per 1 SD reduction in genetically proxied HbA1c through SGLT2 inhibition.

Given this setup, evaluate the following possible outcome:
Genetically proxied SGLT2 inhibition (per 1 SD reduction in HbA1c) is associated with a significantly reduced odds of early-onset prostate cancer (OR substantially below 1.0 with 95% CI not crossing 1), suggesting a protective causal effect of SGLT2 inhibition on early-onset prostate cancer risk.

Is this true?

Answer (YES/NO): YES